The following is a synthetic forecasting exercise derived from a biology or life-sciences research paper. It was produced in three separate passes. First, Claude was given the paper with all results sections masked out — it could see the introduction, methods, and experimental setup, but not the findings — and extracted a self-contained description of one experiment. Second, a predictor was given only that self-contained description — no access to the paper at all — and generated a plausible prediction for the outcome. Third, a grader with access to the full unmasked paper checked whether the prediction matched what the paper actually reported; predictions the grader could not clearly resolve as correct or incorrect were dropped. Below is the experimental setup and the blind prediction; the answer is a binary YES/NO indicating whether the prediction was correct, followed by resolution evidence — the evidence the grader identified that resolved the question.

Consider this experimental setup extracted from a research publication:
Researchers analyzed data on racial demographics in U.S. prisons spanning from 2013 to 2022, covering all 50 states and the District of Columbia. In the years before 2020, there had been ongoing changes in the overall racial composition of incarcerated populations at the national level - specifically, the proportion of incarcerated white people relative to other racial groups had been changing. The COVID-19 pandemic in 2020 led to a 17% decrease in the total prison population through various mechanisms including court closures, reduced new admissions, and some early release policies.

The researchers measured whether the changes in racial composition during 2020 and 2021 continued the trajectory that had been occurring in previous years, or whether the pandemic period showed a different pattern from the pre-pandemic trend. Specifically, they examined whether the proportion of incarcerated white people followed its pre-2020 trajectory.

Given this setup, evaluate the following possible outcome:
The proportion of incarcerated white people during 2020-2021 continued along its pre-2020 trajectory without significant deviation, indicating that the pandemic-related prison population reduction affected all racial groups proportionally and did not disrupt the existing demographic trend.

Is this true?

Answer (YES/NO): NO